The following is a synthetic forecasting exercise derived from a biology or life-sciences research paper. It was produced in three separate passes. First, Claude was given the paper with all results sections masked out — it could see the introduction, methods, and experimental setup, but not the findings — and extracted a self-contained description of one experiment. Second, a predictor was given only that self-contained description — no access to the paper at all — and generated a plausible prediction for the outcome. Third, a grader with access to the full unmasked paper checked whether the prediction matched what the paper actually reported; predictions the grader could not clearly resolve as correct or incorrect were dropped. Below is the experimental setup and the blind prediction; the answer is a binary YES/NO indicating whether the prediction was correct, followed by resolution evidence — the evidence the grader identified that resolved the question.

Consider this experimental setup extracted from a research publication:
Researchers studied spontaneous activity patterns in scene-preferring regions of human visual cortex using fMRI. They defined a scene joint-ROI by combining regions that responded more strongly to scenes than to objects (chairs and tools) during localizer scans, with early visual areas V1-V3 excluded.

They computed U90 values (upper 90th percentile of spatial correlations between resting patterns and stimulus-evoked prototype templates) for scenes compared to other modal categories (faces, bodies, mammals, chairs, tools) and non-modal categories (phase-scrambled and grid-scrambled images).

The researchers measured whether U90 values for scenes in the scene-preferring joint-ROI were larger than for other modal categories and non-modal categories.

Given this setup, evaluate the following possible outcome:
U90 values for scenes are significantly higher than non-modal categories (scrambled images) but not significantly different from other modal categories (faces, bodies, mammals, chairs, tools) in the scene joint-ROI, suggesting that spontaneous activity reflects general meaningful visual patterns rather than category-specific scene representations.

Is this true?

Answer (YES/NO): NO